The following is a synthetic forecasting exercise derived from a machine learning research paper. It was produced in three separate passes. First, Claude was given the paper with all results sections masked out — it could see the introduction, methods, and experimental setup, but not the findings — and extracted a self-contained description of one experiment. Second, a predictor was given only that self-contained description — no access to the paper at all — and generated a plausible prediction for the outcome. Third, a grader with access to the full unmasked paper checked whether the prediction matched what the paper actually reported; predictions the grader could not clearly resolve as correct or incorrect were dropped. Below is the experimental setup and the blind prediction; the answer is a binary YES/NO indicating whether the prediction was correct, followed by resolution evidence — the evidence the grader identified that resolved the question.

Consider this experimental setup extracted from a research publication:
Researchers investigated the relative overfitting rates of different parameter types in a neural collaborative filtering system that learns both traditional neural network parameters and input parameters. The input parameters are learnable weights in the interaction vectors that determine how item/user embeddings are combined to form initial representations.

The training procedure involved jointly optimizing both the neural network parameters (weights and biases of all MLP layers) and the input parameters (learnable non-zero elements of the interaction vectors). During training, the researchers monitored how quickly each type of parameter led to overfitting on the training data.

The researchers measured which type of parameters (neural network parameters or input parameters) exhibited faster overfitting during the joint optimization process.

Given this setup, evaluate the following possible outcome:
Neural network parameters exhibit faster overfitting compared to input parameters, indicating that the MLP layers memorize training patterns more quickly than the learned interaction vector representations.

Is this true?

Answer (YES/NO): YES